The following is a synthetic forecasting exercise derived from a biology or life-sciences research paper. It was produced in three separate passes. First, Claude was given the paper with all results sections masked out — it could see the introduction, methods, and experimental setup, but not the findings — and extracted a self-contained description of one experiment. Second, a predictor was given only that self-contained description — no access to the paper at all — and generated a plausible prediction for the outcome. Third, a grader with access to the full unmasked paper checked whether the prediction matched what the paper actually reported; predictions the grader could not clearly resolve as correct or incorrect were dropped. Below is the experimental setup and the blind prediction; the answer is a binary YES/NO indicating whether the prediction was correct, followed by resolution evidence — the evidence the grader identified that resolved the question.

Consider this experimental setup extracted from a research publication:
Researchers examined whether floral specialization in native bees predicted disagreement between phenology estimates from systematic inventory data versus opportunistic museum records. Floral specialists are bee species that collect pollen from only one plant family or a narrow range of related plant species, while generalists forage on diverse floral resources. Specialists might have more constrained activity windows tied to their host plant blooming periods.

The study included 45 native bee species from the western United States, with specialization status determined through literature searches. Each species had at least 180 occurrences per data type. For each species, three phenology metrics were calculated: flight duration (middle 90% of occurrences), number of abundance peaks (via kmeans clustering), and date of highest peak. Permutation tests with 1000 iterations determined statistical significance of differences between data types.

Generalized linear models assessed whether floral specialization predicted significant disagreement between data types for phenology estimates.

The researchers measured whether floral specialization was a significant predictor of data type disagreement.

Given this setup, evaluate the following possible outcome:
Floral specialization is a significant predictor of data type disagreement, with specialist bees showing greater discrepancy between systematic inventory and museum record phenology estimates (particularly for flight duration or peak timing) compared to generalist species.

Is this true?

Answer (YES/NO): NO